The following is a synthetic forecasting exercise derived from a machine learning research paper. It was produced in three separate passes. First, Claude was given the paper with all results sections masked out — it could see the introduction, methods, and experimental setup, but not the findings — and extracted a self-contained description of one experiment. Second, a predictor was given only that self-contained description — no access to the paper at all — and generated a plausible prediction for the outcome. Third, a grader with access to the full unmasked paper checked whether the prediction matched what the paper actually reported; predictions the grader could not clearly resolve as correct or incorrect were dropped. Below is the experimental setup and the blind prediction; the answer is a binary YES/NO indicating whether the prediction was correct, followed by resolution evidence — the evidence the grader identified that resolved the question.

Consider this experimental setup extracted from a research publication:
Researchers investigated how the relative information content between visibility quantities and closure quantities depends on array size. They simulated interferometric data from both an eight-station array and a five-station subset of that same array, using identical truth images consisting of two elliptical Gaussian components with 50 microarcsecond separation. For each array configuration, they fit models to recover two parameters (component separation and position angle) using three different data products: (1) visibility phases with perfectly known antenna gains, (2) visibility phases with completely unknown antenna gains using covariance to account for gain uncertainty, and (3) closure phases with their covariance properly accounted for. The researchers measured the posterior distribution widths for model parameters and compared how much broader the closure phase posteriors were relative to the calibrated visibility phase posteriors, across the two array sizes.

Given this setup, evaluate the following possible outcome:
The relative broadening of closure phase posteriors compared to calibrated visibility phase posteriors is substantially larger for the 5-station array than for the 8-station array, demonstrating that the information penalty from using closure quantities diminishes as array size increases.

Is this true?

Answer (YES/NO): YES